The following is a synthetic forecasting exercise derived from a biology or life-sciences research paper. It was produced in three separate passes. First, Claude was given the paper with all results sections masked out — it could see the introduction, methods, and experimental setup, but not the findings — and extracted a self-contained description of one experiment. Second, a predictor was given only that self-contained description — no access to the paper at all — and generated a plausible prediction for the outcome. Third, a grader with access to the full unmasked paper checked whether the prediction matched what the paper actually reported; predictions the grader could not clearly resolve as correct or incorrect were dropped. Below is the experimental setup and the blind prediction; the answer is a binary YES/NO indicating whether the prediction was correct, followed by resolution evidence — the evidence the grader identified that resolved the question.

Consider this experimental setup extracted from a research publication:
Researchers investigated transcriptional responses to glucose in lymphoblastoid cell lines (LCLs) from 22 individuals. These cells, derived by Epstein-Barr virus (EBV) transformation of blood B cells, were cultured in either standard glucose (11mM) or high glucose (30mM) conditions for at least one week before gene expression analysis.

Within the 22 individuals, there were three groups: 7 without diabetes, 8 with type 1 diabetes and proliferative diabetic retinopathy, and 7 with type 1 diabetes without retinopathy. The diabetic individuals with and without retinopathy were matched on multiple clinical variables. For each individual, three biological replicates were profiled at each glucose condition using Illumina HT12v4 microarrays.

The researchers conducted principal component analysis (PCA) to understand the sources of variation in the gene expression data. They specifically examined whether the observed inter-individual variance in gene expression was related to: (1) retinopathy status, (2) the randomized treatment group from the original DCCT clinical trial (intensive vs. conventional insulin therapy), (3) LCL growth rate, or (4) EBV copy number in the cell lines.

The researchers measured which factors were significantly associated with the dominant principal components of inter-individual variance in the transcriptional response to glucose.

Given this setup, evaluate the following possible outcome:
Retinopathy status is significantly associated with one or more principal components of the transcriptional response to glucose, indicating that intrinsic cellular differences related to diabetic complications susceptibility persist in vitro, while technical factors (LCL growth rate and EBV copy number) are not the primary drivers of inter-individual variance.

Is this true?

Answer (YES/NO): NO